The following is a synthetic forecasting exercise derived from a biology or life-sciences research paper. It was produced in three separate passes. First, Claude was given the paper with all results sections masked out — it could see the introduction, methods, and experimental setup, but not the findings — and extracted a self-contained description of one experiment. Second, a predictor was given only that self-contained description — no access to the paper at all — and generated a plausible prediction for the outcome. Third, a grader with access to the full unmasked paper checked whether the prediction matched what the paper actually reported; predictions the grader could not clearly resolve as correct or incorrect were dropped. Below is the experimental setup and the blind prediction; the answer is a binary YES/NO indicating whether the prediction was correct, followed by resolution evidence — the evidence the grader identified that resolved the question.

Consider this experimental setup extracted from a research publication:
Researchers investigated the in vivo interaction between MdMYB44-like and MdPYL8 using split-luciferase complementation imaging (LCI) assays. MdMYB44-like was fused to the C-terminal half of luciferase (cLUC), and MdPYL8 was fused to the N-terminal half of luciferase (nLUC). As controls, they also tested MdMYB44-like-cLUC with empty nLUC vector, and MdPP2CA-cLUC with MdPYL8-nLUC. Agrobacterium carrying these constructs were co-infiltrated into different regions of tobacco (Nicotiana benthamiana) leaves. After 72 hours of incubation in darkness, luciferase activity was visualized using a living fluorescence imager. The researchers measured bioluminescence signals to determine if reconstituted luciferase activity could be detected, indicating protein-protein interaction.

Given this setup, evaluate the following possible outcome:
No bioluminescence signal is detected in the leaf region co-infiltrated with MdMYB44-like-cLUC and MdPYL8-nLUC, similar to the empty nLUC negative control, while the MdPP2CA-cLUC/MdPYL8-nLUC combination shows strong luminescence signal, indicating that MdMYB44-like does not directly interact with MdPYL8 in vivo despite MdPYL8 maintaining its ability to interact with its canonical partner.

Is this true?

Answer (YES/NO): NO